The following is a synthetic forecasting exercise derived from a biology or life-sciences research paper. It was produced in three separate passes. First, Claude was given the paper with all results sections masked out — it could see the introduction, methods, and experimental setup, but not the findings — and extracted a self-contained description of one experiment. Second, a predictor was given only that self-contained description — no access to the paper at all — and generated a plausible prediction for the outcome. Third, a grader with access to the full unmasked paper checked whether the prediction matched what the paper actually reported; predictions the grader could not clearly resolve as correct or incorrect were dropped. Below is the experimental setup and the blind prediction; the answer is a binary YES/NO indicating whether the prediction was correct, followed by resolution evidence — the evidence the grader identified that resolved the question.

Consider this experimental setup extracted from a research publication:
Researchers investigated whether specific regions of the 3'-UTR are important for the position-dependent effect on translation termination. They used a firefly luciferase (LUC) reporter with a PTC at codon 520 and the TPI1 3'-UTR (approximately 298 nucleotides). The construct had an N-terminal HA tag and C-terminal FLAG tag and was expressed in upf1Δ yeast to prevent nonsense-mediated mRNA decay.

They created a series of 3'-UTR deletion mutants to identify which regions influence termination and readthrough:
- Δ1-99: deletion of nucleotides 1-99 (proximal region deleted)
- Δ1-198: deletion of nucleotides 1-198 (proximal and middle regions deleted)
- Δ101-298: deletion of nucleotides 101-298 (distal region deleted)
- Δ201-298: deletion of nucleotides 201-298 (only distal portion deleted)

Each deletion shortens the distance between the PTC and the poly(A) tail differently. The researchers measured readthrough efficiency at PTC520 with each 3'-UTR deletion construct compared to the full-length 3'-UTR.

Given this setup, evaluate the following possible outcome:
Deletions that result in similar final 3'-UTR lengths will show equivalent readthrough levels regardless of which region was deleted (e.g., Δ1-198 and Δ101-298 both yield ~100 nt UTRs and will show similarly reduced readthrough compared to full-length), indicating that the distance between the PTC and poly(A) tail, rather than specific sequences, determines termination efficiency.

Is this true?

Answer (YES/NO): NO